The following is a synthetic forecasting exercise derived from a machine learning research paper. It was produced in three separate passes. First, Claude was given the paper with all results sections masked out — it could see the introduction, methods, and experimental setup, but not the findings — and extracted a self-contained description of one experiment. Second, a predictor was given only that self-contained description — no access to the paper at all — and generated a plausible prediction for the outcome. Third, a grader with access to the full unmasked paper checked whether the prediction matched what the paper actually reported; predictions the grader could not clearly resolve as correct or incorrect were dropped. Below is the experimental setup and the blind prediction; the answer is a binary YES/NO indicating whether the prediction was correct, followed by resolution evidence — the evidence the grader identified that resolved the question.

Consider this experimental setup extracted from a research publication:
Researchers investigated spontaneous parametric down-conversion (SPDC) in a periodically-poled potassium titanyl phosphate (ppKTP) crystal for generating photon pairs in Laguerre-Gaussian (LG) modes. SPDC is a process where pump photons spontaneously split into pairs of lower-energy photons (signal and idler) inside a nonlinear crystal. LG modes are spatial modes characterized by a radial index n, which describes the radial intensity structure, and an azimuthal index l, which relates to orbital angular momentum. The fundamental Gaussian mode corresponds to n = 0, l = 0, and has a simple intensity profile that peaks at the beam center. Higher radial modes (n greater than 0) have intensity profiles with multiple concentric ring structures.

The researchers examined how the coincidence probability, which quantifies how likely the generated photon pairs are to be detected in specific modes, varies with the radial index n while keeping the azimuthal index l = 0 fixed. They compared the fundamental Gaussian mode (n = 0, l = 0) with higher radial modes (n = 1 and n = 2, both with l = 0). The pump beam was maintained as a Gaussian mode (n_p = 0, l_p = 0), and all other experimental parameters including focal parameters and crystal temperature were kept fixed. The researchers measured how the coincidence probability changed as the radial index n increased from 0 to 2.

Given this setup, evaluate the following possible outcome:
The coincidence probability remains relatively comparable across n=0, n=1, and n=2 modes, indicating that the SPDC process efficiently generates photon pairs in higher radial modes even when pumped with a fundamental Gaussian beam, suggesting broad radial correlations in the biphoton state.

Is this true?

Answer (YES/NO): NO